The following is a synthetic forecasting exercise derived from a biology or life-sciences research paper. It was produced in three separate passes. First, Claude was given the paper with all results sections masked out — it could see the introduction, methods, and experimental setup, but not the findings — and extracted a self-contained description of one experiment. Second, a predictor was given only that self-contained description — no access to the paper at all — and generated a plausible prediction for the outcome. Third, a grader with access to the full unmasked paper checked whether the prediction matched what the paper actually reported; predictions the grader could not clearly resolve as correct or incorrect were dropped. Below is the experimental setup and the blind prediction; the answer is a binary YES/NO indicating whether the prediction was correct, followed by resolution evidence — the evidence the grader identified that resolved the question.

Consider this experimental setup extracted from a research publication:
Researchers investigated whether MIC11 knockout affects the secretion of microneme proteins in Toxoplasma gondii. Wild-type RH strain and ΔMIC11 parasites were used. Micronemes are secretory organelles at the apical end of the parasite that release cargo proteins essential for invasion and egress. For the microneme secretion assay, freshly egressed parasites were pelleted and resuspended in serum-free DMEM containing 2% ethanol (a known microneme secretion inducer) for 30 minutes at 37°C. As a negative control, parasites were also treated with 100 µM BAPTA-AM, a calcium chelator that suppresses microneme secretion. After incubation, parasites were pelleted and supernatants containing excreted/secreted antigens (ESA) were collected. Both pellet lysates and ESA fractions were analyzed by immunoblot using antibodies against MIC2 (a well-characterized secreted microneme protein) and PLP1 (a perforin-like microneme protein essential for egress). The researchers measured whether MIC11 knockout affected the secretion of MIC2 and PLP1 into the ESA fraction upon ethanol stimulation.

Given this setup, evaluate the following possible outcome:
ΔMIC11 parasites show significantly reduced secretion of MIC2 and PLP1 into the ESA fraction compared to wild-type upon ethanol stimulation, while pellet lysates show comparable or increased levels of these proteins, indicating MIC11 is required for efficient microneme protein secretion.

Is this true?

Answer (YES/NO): NO